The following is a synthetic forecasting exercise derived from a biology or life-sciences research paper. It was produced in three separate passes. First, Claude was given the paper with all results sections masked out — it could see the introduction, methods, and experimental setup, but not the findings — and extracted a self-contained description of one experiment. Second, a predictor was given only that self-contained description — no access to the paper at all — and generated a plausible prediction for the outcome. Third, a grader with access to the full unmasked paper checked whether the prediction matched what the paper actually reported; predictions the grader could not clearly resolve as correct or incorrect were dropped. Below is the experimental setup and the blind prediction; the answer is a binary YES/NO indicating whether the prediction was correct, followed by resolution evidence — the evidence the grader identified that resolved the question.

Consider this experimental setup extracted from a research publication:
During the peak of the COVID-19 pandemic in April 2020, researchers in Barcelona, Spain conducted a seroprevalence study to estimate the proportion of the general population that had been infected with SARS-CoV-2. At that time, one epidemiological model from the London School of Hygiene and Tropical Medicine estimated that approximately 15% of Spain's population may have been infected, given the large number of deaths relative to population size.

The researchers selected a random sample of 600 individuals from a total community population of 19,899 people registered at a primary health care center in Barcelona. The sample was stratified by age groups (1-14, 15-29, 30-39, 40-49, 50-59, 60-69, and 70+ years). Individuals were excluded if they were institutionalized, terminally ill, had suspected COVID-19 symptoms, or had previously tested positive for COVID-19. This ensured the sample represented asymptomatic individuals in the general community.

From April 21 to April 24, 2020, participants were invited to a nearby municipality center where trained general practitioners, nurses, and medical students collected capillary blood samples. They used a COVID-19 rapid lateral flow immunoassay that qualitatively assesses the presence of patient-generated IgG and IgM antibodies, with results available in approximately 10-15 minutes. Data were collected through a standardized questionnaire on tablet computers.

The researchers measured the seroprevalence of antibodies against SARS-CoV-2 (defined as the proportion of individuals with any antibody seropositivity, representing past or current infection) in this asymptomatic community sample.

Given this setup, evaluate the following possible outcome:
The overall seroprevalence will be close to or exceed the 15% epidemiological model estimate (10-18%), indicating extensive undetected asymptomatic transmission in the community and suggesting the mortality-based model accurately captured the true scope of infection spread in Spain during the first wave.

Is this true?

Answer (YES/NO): NO